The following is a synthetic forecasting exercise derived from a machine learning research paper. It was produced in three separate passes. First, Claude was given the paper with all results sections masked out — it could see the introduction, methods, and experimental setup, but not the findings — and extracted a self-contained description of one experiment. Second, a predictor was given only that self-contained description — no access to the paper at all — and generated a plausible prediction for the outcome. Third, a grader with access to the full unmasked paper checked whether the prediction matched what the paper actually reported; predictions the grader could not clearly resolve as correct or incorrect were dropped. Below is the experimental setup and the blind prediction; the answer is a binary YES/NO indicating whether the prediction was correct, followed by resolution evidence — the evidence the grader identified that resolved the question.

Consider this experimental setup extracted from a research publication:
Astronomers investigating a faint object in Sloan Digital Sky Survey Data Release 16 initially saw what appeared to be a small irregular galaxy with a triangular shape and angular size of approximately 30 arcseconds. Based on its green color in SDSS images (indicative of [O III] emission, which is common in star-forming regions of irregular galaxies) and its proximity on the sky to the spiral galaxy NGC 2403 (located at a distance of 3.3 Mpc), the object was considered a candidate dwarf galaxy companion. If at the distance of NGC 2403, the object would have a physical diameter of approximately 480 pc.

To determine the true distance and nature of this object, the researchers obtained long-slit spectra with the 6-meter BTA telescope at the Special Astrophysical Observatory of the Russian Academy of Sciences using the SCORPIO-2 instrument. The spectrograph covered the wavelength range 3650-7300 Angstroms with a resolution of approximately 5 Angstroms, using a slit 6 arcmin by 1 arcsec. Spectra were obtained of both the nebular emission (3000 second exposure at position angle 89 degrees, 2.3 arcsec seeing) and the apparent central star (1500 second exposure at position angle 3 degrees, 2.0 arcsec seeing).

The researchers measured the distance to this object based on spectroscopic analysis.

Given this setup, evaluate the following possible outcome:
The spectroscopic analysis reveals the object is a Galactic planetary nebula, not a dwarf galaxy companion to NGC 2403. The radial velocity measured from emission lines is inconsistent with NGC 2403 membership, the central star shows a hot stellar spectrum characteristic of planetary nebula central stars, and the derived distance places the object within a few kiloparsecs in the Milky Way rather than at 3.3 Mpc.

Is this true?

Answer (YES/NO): YES